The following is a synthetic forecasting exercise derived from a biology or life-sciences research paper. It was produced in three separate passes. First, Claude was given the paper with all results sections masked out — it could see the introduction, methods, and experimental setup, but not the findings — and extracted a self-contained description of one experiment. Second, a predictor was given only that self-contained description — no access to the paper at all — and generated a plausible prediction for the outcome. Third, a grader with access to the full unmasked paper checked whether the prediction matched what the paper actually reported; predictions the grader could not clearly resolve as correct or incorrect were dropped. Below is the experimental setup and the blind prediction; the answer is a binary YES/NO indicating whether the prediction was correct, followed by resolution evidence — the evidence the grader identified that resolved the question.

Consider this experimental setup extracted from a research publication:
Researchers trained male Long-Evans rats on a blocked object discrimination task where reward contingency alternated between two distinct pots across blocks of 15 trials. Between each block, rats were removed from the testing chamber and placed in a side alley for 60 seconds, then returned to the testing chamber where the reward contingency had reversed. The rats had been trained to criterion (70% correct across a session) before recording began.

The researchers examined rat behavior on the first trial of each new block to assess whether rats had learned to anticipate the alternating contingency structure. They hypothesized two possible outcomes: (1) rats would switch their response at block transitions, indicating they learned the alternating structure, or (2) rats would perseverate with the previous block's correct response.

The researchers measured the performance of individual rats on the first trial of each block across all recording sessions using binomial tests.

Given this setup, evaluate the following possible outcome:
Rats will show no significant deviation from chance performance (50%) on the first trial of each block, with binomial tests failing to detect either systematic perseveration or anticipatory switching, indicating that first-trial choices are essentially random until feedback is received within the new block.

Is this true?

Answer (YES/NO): YES